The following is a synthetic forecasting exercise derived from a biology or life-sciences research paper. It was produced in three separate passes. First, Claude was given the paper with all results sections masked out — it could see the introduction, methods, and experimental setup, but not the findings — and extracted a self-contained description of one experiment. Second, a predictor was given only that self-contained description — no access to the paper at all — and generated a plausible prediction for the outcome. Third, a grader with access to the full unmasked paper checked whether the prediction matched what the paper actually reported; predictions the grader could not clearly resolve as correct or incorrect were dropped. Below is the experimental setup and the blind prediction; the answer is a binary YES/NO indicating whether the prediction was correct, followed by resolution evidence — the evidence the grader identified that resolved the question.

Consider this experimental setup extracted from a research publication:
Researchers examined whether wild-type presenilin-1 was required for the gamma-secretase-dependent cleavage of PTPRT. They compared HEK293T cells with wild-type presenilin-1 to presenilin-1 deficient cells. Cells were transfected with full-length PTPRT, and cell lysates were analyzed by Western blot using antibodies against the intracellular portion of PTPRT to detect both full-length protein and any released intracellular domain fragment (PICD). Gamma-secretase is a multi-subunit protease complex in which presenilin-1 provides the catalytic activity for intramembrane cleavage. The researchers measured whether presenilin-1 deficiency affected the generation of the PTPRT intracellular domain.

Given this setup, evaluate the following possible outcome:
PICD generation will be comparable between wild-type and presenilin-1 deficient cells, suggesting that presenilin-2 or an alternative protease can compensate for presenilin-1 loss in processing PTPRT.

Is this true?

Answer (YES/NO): NO